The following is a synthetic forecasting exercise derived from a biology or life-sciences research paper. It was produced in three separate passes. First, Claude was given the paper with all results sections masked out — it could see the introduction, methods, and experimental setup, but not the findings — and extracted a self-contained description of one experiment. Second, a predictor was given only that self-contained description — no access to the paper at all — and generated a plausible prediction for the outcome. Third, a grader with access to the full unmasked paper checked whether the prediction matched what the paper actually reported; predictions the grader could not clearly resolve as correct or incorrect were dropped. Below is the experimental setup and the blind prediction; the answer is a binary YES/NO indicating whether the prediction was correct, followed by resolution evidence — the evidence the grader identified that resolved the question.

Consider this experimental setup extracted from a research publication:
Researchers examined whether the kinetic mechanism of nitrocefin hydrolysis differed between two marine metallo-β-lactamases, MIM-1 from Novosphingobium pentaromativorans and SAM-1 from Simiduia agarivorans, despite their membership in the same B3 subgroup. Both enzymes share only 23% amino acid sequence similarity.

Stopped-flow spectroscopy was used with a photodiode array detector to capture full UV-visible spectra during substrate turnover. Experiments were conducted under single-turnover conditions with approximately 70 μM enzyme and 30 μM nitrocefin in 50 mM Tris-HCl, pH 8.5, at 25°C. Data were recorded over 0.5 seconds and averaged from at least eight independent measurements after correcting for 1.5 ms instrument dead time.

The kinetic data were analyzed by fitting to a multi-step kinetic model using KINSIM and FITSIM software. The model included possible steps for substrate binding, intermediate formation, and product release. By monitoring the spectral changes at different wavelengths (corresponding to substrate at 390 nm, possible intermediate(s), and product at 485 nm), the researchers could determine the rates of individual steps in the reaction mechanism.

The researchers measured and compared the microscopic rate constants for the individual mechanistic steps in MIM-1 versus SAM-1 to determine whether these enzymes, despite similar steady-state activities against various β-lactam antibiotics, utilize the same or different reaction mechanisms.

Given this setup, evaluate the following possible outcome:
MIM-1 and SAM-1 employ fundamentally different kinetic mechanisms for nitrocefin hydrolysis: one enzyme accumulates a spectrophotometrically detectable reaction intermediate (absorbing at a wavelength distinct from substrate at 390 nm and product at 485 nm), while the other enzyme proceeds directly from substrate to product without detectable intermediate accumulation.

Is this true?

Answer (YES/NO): NO